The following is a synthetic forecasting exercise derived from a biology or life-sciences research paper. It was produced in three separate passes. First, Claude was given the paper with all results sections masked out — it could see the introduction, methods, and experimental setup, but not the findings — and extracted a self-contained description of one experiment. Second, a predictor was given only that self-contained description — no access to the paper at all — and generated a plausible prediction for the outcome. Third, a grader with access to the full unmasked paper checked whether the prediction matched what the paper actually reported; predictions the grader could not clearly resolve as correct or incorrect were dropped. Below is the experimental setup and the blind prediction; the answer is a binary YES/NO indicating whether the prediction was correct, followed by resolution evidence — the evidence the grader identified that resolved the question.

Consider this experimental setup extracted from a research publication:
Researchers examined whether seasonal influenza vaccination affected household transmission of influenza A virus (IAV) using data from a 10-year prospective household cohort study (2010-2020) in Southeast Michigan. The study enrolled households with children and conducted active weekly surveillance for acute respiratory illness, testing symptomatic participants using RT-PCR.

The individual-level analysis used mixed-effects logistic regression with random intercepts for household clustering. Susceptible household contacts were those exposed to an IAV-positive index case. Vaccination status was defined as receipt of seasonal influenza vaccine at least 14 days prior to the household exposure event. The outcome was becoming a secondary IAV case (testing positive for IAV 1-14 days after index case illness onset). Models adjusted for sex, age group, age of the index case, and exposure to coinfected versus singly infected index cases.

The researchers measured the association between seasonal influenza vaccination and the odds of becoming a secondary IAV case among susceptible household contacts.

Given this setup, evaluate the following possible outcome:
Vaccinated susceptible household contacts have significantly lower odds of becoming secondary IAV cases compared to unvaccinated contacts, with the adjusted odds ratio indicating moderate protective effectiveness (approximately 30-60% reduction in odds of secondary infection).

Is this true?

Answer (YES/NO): NO